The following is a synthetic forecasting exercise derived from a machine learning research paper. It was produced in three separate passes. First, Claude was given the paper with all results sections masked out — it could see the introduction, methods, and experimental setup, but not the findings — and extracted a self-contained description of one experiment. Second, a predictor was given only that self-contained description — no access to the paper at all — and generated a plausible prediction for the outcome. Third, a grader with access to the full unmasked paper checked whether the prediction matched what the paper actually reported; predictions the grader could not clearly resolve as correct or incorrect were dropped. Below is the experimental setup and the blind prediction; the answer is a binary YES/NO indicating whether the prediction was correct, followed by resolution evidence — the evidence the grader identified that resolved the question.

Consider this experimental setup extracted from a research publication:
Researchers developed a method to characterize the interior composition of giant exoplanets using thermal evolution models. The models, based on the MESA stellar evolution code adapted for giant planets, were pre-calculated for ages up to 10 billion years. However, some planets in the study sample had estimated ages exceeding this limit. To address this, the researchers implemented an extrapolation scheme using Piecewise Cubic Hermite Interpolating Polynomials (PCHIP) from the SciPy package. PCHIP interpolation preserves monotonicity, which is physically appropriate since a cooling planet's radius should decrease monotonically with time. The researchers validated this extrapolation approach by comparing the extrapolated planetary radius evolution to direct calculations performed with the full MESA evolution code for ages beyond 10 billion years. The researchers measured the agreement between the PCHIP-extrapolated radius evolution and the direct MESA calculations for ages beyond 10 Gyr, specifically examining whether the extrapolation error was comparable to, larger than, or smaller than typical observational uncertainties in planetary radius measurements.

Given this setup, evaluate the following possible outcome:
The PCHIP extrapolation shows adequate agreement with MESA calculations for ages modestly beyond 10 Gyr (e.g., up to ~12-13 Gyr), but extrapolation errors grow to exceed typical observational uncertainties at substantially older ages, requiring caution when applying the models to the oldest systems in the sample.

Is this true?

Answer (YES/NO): NO